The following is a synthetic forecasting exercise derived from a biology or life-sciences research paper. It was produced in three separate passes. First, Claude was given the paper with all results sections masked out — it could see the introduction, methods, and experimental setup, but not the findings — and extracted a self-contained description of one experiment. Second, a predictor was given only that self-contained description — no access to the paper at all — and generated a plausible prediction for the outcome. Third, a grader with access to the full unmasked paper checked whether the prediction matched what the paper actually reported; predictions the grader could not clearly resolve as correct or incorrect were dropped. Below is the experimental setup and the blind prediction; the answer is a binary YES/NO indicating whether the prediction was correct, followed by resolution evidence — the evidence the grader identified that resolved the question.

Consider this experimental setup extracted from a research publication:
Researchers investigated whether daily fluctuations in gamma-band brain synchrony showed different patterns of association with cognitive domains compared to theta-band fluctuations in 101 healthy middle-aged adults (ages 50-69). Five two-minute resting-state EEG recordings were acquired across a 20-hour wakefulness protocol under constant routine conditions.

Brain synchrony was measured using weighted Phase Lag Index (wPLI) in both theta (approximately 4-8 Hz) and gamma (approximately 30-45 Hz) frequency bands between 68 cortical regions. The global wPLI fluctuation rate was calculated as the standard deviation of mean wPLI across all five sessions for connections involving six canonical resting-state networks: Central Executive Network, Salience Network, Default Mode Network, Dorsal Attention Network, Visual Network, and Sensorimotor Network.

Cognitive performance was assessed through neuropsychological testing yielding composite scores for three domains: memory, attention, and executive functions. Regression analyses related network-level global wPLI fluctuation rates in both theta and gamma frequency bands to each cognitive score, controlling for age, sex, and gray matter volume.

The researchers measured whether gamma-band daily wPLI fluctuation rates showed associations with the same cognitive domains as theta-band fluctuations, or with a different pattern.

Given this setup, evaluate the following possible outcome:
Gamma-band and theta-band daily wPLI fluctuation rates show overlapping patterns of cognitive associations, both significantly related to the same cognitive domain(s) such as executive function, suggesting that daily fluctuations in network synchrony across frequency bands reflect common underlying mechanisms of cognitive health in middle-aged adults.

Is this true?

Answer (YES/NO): NO